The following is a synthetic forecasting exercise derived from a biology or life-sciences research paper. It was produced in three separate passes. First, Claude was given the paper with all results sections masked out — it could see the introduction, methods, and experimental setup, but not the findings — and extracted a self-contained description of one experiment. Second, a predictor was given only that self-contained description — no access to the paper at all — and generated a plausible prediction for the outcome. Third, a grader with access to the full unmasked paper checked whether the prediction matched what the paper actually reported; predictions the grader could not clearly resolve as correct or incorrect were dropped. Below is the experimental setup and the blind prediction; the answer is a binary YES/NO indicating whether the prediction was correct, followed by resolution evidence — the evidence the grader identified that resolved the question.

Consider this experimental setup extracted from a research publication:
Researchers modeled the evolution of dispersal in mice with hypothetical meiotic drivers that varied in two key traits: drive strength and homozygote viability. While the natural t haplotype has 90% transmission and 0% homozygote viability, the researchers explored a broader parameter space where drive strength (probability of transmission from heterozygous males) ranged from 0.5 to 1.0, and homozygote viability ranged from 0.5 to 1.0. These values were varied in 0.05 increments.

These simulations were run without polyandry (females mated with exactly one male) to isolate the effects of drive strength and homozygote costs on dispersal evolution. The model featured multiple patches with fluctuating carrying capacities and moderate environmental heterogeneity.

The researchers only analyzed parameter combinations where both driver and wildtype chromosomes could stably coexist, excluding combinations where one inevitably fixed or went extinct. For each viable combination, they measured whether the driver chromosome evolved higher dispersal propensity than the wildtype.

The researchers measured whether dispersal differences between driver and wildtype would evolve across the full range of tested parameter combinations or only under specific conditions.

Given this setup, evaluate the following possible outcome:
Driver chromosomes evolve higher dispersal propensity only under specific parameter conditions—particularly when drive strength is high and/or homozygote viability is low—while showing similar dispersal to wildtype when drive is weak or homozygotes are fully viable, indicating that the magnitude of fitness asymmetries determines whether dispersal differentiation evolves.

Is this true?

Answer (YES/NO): NO